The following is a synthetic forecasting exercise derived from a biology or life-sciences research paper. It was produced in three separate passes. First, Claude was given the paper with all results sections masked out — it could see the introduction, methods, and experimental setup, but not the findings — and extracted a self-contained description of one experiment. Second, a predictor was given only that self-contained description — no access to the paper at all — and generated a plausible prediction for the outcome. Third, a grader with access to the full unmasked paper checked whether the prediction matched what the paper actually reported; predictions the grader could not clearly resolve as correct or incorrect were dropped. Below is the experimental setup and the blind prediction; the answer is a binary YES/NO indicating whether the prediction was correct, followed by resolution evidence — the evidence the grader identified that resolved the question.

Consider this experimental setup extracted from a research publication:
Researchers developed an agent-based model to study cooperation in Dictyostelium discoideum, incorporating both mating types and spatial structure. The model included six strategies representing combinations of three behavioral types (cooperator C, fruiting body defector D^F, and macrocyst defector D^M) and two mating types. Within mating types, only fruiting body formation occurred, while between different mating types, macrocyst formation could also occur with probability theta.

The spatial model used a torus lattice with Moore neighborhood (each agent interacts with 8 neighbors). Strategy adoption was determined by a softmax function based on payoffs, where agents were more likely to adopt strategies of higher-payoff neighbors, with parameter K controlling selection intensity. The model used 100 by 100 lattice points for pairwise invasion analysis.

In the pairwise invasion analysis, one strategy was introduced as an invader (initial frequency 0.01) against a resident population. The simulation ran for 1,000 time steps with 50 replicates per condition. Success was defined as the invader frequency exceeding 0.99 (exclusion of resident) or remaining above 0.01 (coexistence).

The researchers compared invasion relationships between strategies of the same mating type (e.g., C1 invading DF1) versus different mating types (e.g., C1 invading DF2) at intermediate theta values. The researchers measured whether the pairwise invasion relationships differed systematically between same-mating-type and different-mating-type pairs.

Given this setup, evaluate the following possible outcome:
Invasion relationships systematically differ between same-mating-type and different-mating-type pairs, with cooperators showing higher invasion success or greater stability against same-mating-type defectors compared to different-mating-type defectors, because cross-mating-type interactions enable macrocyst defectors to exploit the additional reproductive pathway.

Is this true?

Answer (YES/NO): NO